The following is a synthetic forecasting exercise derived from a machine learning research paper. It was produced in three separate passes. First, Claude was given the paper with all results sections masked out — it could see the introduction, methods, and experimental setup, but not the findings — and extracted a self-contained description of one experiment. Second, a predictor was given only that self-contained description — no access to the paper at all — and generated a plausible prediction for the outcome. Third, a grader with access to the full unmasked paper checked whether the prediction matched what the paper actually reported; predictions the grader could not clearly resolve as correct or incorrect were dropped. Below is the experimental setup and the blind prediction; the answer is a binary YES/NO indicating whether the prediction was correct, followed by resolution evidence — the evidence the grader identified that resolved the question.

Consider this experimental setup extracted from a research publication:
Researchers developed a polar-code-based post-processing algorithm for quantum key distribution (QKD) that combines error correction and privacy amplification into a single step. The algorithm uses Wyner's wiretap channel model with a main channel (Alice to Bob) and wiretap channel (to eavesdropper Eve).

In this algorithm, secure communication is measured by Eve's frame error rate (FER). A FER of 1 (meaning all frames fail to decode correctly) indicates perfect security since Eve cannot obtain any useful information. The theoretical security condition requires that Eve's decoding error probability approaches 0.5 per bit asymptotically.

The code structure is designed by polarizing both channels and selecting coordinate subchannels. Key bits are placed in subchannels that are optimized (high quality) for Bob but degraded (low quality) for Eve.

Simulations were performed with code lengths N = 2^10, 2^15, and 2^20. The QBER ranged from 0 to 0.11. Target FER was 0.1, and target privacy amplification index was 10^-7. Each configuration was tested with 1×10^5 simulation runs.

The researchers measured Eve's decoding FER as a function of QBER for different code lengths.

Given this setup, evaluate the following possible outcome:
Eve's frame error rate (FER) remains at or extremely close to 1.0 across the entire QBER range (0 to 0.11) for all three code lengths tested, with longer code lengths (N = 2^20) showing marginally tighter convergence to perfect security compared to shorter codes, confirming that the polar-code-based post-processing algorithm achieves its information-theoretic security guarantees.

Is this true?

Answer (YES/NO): NO